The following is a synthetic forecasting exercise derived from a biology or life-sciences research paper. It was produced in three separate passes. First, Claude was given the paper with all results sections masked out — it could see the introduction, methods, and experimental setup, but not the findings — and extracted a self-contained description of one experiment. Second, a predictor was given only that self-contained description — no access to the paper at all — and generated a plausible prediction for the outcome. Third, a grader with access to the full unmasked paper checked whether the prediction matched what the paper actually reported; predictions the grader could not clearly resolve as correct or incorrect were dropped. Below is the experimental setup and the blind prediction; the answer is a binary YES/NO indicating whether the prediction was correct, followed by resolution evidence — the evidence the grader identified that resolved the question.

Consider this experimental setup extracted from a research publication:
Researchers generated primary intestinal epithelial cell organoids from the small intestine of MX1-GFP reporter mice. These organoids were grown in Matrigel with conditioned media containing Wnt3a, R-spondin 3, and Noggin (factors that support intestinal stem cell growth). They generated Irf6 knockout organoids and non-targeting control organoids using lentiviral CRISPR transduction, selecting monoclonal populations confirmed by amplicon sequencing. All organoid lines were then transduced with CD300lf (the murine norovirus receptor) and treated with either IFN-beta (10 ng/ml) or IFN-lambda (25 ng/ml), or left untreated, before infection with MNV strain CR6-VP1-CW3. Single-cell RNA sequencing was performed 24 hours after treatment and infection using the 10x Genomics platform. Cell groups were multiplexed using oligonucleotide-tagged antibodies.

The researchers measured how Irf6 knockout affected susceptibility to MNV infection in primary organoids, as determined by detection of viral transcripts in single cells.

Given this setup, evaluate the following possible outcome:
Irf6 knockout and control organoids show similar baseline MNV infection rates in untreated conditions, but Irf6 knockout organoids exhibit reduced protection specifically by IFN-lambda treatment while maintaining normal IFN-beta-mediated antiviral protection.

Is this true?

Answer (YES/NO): NO